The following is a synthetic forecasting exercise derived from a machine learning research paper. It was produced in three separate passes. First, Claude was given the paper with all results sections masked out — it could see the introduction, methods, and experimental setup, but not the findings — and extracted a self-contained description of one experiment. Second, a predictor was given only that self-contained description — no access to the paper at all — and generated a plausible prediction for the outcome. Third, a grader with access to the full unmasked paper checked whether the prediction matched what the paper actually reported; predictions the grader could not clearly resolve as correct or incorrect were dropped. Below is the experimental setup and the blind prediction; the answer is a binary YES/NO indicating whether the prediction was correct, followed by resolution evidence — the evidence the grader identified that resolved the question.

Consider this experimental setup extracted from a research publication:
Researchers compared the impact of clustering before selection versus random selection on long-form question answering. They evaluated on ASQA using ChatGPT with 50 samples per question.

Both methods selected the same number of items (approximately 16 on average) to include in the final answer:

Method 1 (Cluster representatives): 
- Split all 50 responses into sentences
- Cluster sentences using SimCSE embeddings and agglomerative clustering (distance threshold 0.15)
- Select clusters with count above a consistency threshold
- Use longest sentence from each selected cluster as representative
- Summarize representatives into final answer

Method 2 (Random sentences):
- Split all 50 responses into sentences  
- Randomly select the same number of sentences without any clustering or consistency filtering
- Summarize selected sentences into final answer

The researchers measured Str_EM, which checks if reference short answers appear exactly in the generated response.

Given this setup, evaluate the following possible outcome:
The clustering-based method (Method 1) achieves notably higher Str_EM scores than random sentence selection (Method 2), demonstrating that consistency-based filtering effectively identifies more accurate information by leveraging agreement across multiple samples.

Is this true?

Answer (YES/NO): YES